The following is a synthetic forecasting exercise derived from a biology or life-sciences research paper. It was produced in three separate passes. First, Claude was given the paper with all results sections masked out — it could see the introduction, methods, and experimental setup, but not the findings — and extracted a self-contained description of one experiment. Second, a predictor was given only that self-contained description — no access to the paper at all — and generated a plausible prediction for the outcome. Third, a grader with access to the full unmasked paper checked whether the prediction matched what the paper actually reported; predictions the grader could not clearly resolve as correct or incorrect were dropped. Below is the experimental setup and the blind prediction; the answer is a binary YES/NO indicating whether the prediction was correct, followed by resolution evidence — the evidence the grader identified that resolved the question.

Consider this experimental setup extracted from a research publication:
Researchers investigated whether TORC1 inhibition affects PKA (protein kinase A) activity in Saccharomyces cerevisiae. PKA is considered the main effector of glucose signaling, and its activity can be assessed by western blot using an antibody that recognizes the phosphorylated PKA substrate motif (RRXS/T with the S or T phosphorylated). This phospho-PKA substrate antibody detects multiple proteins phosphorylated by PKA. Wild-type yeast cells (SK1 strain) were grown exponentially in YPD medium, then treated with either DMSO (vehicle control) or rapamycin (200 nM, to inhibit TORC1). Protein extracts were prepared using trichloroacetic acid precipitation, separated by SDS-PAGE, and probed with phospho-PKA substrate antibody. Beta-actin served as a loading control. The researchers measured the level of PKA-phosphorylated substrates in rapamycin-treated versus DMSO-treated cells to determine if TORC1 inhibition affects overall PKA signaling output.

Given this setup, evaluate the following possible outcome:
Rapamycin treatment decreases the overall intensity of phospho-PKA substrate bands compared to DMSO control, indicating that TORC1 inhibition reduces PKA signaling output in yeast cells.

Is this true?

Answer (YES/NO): NO